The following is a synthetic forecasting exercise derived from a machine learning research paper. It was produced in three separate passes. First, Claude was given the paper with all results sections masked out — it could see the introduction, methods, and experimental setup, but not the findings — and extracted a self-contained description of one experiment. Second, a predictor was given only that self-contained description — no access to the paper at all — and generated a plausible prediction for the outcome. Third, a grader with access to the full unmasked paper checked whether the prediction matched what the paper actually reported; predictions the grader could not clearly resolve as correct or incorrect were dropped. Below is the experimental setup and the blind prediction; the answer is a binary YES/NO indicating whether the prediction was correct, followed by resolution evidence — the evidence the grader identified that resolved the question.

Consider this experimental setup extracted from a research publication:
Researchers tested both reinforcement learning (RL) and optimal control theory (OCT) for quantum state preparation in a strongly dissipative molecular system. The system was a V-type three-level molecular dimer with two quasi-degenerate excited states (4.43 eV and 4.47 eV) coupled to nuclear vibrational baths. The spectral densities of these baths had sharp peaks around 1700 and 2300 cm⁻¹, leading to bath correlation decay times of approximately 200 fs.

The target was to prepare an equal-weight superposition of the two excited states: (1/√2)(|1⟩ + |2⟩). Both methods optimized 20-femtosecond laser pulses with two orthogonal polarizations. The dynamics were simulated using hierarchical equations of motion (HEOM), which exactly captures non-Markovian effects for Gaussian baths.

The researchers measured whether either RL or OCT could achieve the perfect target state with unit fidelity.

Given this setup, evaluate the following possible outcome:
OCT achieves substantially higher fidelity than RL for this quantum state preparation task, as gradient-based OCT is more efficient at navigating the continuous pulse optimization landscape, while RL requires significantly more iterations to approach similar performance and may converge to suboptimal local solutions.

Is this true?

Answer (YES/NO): NO